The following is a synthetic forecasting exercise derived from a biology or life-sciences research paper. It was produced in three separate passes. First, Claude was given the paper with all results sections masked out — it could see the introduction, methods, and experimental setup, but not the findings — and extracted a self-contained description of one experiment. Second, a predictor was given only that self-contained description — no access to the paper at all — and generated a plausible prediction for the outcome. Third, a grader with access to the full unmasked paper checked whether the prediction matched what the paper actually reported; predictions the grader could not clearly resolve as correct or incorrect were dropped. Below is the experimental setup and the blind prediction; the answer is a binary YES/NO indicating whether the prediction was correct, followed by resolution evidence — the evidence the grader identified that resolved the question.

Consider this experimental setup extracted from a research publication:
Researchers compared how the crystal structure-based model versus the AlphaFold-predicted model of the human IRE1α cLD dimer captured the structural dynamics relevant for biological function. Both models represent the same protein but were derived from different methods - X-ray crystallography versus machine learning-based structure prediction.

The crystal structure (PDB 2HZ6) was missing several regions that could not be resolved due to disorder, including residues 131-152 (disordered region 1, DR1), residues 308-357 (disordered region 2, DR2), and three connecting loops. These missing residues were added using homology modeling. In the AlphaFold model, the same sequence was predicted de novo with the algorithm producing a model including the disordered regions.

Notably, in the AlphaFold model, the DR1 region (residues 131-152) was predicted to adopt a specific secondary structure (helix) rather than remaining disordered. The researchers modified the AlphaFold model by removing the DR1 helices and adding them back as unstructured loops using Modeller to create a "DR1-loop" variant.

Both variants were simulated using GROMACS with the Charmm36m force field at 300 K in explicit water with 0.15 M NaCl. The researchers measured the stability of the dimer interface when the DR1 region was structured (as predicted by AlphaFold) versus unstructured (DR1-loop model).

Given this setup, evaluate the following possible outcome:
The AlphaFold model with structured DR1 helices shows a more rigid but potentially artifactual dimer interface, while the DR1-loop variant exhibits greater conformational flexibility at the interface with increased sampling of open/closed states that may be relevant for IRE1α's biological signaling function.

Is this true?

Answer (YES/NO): NO